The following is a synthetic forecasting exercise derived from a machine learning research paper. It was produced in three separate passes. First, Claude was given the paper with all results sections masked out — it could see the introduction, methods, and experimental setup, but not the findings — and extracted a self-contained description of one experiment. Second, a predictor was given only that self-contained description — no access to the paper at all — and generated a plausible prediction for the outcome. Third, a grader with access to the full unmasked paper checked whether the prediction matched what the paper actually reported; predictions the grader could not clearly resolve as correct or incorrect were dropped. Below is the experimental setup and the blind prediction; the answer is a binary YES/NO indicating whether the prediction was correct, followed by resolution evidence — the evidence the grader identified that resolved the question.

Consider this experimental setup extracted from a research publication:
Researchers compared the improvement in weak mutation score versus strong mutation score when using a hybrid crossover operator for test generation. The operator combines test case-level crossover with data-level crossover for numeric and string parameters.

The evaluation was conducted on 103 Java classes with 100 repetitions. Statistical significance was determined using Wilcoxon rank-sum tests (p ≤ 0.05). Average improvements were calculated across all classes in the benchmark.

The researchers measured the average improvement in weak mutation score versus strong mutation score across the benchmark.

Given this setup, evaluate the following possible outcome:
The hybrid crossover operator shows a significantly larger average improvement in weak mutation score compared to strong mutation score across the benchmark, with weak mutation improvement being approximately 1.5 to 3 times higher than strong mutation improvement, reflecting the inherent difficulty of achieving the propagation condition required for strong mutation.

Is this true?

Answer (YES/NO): YES